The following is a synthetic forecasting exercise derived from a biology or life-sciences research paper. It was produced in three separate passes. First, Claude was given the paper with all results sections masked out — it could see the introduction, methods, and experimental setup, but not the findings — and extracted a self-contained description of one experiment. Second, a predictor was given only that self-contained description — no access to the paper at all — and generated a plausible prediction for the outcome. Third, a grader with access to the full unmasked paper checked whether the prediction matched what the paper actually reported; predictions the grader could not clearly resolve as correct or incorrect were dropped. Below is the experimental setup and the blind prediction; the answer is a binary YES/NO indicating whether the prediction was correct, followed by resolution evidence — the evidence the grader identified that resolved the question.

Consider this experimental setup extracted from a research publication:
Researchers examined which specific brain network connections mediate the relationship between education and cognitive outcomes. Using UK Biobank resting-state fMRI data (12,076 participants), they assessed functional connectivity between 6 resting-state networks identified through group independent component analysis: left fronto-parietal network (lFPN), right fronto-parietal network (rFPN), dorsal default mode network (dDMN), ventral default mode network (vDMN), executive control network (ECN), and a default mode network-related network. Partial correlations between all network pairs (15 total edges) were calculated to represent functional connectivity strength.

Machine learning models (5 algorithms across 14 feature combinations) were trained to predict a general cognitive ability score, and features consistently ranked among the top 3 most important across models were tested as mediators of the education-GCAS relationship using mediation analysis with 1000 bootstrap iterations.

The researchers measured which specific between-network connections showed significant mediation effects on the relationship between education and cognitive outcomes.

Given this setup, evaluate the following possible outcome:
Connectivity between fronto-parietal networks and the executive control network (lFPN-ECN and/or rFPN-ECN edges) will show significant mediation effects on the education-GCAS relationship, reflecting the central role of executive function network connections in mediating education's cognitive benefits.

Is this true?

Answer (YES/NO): NO